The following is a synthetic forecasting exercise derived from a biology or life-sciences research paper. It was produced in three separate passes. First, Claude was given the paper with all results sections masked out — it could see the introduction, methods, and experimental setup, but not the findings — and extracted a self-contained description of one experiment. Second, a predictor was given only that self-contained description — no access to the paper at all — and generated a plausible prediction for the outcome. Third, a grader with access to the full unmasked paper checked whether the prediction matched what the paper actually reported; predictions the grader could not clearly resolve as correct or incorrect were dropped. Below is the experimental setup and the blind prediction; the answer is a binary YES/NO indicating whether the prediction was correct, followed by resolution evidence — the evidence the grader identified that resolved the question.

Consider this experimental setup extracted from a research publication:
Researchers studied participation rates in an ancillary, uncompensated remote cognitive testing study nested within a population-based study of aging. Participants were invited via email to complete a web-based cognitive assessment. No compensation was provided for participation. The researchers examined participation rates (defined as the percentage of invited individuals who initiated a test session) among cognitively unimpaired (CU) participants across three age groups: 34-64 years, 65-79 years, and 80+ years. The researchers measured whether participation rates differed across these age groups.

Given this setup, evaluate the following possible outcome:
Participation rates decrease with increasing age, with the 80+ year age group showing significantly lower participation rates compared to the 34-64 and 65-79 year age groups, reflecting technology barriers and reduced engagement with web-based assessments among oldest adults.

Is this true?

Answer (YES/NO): NO